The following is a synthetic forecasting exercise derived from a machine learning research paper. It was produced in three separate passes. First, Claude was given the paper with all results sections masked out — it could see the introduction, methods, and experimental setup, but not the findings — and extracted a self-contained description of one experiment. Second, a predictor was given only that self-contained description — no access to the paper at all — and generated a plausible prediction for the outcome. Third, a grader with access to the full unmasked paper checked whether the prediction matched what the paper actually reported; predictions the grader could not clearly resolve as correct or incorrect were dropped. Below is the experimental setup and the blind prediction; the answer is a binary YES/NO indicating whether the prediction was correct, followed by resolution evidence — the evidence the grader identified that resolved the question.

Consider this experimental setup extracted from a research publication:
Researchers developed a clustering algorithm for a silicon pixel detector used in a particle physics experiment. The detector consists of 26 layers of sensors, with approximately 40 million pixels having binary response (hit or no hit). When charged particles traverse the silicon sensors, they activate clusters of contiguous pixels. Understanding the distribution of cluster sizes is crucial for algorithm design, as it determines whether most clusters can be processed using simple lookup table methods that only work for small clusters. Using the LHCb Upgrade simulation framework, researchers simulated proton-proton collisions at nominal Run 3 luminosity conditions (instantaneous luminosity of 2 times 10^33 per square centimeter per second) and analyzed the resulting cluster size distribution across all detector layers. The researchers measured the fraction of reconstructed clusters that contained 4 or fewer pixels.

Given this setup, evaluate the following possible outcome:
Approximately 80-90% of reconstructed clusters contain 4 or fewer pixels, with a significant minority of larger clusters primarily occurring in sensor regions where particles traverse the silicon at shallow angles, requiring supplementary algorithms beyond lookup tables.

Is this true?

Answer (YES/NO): NO